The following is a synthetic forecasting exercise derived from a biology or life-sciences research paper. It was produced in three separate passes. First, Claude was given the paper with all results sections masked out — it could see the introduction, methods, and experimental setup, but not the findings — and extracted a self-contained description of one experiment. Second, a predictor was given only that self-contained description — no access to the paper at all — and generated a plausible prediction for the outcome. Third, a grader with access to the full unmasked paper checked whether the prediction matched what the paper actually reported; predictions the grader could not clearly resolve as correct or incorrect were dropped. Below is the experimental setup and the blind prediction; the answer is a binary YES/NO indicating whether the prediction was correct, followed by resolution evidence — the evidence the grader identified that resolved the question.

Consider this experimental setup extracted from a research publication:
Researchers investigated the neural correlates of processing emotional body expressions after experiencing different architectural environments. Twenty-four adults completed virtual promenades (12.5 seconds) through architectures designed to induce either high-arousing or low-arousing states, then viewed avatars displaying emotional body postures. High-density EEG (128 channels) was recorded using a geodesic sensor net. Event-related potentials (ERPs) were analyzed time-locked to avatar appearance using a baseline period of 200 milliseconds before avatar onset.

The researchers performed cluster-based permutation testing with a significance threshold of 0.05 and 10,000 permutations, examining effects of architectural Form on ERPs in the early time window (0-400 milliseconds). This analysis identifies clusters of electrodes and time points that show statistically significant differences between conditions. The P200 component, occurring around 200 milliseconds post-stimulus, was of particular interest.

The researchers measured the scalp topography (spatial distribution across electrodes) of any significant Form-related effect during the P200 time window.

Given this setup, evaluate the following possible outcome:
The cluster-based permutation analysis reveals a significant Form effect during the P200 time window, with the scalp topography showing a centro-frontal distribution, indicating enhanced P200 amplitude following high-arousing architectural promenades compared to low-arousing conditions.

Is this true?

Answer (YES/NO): NO